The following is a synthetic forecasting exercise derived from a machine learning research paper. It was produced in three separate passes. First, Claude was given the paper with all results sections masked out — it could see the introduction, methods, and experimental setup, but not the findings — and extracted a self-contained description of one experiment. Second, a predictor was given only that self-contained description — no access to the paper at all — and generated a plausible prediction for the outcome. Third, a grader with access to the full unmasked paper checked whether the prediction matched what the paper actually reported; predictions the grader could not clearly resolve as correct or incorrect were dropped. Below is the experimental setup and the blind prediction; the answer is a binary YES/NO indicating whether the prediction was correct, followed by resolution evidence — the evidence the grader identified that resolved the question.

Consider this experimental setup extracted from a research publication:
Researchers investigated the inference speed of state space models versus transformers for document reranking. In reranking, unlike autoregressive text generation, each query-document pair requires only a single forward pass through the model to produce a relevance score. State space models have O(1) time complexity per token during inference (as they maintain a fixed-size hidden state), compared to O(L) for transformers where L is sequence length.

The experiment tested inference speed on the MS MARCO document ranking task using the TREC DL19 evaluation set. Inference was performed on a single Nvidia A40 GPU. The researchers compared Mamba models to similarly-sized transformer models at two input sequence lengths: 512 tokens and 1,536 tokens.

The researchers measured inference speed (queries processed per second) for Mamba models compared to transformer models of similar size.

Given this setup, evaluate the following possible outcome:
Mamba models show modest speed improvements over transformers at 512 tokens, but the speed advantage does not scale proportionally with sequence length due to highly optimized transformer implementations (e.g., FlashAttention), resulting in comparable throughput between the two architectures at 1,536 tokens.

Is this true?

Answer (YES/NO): NO